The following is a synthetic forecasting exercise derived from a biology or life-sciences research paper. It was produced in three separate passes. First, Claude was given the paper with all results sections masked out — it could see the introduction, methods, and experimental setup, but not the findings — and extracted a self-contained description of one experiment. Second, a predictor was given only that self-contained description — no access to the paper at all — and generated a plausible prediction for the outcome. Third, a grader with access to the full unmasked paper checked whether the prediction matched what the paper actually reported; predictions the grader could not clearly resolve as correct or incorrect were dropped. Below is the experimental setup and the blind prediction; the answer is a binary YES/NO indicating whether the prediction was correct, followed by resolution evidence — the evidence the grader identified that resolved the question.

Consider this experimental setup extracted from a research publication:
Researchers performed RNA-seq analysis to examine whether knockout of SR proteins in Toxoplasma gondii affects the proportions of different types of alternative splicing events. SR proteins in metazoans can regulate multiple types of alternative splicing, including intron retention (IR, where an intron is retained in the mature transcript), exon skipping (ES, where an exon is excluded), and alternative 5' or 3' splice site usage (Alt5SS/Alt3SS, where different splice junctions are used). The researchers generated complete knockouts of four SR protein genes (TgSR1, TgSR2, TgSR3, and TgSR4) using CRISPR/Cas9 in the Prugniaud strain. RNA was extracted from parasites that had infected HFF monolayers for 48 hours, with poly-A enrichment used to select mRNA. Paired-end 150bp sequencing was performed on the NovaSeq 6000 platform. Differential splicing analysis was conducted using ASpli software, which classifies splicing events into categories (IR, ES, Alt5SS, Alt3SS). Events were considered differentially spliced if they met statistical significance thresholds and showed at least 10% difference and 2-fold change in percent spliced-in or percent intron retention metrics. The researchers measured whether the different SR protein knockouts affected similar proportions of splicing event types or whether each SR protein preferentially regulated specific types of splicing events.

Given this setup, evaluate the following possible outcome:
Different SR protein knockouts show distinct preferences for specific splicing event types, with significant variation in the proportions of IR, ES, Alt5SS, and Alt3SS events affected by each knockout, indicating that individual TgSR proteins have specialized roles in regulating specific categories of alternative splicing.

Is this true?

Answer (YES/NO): NO